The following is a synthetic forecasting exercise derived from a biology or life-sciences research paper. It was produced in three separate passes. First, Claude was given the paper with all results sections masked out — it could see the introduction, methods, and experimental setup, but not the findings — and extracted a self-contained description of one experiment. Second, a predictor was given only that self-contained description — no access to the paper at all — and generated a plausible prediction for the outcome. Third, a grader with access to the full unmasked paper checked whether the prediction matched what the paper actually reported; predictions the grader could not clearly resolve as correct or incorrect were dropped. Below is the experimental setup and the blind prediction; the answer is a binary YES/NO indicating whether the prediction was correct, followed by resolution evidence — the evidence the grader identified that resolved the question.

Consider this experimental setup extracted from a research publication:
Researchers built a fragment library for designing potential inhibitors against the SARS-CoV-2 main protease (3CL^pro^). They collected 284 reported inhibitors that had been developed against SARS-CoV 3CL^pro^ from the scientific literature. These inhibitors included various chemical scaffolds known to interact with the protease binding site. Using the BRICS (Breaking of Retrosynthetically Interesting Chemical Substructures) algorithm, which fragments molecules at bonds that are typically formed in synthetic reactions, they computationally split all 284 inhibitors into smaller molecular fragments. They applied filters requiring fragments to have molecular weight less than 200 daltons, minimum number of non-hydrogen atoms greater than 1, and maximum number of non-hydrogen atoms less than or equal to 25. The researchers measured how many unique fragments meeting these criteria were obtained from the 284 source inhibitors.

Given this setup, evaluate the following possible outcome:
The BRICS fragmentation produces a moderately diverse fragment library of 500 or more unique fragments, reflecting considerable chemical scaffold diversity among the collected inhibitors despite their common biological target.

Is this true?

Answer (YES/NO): NO